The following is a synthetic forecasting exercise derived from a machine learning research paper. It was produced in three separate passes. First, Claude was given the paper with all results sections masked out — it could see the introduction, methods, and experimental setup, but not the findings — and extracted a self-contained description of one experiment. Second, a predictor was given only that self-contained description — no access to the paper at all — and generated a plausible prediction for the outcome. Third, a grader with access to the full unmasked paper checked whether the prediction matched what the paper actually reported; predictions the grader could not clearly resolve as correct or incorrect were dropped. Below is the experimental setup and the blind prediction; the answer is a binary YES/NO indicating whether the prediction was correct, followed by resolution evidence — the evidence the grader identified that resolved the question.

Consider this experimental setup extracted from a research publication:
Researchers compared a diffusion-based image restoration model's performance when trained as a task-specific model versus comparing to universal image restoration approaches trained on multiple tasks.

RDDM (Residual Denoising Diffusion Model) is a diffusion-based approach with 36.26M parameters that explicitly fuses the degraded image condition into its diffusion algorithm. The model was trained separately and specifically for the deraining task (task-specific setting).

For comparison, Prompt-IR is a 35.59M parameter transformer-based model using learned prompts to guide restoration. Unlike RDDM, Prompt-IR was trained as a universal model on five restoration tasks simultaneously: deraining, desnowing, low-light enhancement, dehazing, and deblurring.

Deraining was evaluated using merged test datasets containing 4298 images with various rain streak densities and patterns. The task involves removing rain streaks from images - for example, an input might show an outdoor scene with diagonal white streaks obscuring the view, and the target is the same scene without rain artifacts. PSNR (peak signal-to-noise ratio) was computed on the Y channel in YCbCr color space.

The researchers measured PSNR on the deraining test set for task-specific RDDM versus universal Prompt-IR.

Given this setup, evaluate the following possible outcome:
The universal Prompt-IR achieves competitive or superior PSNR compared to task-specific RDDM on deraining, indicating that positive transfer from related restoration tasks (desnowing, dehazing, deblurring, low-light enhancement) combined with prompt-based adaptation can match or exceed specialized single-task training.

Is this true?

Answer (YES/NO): NO